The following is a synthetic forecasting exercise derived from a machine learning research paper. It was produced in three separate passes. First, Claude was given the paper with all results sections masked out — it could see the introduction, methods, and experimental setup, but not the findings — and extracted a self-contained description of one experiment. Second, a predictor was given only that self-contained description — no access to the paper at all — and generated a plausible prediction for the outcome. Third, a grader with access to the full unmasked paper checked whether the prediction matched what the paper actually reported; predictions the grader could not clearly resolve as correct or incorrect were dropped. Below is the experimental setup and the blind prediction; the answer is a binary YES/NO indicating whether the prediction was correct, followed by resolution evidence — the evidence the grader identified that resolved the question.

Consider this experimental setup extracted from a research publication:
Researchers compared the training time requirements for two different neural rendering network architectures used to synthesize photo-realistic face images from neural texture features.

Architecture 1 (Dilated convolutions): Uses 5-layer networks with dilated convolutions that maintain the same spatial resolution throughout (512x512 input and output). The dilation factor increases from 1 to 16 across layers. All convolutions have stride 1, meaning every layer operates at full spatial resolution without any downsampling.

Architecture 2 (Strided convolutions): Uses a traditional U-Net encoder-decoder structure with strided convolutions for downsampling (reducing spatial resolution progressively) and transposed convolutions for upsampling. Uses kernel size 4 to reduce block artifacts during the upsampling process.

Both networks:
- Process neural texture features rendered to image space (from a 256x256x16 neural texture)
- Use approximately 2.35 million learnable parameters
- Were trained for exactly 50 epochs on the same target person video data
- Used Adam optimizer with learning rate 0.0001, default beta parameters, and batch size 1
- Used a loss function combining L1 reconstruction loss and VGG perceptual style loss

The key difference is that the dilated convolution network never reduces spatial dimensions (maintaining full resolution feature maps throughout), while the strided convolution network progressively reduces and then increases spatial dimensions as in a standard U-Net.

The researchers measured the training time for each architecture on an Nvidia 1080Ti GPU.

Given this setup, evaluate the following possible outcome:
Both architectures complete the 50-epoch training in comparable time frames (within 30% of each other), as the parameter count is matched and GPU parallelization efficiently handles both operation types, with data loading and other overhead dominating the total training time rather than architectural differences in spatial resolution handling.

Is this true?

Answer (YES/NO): NO